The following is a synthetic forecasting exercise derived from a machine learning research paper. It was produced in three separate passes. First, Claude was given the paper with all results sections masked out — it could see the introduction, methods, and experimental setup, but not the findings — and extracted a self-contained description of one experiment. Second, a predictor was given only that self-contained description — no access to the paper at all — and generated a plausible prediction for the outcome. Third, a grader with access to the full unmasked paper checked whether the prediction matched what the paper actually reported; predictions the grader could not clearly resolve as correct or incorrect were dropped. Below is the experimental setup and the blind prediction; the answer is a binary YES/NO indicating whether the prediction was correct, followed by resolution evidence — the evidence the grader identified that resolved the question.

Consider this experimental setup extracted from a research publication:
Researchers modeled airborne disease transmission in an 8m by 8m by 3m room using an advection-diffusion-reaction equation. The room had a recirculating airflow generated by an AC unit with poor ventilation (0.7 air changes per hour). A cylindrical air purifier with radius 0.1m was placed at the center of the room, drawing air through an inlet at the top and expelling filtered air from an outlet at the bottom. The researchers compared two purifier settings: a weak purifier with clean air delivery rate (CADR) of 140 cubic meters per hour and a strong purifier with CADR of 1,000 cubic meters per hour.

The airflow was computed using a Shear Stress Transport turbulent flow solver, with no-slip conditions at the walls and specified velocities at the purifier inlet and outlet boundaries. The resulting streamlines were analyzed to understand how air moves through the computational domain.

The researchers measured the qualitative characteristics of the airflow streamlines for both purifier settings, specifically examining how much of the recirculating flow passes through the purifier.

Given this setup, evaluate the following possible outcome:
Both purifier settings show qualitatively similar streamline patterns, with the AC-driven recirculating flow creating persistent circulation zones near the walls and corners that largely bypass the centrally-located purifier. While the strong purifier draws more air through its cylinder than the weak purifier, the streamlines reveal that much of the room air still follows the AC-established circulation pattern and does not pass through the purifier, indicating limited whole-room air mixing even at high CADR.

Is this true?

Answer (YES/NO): NO